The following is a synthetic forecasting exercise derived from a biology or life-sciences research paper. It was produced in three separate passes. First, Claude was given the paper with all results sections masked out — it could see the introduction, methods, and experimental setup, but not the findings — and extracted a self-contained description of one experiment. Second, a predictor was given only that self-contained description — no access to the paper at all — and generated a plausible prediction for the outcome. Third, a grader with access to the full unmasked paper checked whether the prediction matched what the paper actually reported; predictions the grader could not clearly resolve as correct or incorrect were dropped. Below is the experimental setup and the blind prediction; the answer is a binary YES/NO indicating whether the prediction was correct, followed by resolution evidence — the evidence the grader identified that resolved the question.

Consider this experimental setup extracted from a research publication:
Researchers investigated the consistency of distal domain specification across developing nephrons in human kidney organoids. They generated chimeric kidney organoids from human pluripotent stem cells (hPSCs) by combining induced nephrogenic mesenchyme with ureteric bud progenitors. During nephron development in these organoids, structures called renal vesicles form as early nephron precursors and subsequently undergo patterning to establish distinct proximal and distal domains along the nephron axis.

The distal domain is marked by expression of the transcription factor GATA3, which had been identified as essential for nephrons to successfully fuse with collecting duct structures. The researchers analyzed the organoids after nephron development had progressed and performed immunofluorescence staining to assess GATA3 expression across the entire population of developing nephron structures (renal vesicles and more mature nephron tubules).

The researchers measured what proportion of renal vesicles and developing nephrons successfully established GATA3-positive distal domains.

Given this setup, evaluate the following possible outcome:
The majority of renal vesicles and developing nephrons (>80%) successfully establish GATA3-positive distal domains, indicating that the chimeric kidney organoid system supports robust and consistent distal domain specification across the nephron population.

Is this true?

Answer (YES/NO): NO